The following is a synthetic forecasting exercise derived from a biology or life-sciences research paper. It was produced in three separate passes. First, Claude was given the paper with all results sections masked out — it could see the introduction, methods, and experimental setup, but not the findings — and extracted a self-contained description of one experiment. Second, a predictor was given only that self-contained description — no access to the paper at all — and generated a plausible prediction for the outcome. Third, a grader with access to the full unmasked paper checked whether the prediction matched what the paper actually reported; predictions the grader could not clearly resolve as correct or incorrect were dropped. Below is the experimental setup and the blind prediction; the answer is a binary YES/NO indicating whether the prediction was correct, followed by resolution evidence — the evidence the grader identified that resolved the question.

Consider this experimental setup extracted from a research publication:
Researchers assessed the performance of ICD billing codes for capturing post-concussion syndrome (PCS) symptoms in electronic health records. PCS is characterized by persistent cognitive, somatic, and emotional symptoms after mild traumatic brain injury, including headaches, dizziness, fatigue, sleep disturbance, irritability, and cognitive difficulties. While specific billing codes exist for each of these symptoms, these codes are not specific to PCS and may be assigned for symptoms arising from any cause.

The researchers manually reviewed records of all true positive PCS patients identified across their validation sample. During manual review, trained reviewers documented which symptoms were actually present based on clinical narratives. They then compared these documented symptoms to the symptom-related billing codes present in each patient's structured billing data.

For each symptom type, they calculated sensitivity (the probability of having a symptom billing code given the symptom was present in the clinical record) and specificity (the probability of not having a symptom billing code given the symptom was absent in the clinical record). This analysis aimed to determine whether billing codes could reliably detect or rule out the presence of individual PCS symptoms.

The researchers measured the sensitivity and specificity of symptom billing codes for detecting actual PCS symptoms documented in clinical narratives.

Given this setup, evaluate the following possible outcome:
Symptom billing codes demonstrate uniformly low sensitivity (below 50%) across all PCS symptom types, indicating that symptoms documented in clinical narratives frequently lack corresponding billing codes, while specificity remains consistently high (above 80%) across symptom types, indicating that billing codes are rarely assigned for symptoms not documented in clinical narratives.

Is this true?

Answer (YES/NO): NO